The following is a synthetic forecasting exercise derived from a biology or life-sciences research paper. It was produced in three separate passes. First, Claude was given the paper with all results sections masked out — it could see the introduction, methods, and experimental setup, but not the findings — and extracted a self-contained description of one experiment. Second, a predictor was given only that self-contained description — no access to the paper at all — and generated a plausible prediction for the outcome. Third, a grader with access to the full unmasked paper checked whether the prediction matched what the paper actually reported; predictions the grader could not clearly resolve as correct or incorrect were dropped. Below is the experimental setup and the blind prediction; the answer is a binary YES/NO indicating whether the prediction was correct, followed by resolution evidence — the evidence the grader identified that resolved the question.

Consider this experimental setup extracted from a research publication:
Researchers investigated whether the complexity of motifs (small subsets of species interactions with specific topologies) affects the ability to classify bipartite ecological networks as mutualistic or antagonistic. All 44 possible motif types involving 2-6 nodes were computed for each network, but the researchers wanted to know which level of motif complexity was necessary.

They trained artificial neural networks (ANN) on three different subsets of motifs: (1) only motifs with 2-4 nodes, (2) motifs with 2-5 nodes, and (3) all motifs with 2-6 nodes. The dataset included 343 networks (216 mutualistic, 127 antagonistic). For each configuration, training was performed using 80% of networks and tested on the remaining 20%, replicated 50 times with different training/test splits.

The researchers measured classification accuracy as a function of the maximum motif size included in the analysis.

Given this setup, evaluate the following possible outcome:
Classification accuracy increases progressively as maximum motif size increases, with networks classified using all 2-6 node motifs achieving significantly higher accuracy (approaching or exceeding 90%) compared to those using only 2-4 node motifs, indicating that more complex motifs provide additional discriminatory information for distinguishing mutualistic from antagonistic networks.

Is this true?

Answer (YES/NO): NO